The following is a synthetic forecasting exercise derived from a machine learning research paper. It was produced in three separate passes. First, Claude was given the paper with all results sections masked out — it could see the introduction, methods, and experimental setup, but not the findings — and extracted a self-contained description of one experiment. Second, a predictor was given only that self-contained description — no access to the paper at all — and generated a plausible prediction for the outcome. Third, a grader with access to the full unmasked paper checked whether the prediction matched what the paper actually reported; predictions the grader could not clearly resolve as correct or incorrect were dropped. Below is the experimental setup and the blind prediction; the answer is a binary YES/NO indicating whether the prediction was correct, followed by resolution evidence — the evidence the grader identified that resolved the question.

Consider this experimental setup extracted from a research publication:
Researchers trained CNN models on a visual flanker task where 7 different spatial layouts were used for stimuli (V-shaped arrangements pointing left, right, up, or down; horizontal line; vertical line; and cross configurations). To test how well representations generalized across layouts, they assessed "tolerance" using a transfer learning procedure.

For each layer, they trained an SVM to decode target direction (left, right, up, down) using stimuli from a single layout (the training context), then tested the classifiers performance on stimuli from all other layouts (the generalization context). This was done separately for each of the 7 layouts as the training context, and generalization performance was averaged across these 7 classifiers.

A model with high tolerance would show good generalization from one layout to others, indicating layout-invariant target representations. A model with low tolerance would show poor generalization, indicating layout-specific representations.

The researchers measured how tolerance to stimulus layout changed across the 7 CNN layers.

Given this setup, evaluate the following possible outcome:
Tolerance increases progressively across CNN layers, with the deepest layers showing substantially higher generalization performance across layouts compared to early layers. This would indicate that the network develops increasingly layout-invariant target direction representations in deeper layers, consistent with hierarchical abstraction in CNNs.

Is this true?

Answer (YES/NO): YES